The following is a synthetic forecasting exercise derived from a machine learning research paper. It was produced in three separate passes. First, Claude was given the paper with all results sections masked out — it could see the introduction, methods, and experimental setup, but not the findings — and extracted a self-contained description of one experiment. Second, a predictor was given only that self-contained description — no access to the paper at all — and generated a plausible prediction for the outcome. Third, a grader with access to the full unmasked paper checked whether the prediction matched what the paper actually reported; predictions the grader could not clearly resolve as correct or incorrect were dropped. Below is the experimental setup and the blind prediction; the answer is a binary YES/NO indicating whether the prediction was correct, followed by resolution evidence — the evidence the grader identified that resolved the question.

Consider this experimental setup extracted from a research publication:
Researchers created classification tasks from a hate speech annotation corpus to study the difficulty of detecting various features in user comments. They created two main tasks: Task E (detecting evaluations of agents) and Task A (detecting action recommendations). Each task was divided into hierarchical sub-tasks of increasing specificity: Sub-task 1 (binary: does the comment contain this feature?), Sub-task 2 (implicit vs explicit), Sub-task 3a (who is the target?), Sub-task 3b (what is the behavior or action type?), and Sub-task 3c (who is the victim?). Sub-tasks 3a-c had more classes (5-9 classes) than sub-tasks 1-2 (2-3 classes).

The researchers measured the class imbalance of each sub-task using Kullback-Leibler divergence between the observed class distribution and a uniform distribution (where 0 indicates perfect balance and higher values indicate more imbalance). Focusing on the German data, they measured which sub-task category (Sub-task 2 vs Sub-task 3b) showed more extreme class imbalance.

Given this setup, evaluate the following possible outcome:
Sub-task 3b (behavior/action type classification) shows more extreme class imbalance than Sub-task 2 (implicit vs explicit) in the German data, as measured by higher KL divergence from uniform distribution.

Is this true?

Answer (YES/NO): YES